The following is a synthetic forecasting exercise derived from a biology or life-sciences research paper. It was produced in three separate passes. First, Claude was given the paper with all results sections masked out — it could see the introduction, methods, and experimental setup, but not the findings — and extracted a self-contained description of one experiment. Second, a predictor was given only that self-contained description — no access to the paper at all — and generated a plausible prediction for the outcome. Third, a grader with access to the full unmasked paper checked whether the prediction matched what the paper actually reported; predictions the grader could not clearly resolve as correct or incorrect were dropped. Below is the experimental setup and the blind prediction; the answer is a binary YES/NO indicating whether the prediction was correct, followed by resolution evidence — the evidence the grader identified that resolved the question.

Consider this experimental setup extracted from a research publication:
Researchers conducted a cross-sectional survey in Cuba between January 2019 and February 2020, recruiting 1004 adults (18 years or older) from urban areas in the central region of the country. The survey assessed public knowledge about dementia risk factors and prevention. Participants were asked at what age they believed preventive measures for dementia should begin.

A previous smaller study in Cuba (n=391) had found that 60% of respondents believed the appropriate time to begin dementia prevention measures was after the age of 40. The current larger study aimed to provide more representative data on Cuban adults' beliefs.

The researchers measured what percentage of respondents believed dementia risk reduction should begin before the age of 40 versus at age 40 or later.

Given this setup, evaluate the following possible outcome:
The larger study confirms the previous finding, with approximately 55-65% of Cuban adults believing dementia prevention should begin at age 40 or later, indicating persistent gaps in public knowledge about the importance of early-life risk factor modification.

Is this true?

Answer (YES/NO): NO